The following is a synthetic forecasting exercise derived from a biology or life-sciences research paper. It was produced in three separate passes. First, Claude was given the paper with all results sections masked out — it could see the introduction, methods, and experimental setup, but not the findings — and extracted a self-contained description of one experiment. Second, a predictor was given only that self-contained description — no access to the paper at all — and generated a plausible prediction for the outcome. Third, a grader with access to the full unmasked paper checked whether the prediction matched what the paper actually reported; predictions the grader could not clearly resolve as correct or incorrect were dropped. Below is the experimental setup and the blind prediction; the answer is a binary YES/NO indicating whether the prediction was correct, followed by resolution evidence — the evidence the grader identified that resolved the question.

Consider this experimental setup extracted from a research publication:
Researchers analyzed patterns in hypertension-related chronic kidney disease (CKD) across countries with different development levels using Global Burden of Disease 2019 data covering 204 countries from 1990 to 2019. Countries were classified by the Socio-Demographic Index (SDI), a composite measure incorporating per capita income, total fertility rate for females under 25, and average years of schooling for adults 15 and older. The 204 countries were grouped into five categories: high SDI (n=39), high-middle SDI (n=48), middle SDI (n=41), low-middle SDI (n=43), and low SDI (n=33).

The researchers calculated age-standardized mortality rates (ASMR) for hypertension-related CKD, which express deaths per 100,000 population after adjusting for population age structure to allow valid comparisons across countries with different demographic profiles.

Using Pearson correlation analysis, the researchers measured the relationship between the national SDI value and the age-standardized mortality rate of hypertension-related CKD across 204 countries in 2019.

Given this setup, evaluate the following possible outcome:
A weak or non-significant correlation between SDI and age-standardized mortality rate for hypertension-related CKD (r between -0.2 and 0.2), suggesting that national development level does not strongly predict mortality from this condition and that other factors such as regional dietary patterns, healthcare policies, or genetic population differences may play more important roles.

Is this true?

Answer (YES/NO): NO